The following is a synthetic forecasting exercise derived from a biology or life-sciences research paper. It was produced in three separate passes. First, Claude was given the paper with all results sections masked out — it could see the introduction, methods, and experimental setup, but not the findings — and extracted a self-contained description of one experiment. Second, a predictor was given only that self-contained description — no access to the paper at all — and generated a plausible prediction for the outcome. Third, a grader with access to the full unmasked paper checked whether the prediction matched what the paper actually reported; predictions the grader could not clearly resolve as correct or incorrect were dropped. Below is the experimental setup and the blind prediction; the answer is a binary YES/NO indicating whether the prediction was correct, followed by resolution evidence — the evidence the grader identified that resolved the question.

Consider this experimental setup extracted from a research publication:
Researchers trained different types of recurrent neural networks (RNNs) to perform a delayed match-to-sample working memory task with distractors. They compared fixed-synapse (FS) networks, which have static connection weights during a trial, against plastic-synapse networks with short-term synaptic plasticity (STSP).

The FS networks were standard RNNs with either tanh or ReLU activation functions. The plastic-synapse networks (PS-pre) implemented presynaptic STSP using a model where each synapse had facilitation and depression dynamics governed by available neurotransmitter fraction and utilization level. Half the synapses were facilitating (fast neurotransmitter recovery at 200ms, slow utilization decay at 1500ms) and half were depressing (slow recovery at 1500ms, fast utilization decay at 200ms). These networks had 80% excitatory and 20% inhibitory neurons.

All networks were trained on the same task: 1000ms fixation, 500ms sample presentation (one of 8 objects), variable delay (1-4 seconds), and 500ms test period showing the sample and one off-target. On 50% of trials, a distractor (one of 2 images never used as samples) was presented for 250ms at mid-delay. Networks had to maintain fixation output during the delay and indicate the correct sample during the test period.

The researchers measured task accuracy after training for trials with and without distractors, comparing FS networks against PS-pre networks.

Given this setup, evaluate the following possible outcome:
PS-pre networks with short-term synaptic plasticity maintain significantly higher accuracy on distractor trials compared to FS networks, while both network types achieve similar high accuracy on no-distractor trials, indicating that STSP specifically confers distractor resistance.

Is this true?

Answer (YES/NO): NO